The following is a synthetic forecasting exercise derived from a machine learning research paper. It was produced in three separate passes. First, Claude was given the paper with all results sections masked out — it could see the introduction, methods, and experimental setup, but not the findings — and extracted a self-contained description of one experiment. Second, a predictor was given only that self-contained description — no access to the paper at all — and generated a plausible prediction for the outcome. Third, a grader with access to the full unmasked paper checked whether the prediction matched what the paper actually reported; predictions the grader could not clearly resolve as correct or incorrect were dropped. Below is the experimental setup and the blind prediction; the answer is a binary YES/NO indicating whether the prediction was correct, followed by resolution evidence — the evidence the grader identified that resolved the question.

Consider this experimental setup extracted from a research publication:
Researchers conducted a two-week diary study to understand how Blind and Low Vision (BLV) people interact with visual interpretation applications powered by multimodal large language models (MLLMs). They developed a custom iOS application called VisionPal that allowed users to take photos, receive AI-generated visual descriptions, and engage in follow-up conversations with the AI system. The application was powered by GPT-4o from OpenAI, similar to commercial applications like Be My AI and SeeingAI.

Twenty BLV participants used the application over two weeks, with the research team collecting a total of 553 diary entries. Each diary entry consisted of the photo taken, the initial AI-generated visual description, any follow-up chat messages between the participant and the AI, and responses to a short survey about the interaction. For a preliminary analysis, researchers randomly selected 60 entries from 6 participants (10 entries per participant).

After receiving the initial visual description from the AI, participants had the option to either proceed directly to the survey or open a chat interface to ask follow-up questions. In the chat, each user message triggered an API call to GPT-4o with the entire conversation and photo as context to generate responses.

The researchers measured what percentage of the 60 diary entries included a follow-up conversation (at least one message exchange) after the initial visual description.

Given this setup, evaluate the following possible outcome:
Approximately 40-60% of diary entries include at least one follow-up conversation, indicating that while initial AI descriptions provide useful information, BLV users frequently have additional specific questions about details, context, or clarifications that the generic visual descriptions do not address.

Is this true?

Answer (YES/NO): NO